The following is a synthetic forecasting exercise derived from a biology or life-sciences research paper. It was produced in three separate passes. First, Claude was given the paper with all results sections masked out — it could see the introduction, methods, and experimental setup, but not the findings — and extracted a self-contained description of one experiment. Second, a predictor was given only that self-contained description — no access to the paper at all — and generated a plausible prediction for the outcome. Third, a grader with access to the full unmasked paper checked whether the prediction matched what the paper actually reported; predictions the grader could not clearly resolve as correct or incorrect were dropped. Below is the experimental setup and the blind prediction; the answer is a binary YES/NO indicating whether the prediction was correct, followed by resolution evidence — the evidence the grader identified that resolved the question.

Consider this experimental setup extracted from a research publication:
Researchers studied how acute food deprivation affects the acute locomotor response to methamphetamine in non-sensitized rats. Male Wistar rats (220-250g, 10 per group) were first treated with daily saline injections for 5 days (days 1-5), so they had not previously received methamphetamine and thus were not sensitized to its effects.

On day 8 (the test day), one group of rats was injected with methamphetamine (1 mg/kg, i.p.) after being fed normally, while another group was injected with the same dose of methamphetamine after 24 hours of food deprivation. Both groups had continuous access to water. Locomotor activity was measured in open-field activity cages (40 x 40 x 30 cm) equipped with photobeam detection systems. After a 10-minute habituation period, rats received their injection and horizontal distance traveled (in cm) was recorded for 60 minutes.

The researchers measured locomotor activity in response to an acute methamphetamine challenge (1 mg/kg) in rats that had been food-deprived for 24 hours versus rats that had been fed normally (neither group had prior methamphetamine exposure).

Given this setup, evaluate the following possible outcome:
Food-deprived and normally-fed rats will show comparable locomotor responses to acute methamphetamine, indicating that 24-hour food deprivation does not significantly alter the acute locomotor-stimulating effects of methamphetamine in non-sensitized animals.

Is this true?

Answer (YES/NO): YES